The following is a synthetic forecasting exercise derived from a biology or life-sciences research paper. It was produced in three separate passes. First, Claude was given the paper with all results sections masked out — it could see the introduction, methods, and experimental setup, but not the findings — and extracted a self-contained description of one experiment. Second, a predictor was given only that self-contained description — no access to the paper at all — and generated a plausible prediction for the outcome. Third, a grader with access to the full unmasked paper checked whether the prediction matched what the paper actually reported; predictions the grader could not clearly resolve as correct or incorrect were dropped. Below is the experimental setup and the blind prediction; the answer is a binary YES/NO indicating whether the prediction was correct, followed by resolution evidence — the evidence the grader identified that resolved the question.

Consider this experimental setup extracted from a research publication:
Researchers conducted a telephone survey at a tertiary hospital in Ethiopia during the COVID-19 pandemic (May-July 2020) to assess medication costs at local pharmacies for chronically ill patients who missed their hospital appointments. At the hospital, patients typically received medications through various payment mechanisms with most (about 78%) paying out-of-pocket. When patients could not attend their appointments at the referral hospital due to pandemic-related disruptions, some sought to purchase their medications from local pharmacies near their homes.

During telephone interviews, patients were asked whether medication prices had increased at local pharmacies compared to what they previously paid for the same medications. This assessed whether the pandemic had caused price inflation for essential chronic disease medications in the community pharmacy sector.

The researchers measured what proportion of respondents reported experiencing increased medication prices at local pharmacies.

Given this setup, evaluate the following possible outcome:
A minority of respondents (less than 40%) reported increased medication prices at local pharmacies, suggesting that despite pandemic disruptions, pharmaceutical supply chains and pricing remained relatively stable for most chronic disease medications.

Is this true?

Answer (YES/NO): YES